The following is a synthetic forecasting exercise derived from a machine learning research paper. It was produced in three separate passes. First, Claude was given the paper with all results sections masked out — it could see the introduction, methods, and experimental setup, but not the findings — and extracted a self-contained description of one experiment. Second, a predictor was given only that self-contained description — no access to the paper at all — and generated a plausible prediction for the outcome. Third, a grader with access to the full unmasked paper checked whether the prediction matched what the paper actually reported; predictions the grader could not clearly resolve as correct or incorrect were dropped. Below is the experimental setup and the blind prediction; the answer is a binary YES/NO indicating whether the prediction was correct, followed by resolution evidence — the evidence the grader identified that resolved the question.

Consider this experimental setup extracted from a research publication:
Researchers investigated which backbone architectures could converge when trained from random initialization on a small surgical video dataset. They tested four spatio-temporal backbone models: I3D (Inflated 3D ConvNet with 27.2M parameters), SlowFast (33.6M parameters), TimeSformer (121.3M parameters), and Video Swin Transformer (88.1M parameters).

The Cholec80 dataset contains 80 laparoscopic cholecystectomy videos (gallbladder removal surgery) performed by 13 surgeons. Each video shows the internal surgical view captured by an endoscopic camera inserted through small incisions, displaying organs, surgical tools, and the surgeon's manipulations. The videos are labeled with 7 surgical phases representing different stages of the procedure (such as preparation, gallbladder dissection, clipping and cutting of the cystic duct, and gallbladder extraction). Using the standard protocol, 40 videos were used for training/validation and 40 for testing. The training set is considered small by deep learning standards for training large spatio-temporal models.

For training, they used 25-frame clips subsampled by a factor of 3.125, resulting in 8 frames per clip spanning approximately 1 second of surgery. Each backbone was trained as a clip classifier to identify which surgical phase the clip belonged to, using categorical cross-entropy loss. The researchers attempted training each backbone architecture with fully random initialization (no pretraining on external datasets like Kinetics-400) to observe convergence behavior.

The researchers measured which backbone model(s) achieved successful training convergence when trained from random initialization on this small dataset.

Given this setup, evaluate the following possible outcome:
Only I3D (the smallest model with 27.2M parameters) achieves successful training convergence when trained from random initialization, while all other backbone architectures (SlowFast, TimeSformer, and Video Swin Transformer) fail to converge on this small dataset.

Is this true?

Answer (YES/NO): NO